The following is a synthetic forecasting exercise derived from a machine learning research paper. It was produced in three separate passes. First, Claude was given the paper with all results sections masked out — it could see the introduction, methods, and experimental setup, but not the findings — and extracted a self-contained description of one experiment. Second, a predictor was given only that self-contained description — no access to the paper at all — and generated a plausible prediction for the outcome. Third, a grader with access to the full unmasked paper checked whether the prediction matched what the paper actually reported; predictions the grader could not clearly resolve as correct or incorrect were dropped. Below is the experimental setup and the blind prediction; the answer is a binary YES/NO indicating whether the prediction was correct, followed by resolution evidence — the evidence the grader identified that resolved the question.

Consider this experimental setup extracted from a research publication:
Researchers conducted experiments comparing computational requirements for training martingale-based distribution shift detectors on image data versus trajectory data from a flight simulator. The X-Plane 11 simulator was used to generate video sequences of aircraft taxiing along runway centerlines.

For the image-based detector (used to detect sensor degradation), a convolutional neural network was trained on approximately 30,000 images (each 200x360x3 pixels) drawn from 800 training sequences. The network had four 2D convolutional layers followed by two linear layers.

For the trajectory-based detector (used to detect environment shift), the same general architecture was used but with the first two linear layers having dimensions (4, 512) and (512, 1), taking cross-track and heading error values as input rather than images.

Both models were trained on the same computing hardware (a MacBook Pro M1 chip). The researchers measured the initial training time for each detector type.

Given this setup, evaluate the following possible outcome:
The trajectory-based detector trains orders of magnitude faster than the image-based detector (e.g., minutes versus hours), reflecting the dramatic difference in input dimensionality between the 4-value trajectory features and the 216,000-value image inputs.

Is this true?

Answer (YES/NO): NO